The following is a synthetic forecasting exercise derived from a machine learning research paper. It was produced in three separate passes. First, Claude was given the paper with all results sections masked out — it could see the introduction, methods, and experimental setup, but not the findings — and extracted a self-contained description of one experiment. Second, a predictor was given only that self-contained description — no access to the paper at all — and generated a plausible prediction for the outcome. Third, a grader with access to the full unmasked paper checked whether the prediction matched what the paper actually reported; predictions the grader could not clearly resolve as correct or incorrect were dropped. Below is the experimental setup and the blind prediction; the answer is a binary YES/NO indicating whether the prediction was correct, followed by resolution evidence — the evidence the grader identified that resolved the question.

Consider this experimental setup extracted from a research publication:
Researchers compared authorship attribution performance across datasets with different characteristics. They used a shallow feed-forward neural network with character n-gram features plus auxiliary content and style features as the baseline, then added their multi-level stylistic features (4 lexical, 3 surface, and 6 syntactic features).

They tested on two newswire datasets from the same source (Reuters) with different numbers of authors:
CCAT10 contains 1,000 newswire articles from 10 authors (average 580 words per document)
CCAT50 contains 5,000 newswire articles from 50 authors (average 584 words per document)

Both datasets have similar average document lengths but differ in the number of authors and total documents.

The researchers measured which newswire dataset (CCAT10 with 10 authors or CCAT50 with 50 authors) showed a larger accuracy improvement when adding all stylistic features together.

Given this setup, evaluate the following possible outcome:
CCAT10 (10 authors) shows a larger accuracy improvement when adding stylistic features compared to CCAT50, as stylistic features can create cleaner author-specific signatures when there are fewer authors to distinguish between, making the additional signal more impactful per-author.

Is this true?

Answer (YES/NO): NO